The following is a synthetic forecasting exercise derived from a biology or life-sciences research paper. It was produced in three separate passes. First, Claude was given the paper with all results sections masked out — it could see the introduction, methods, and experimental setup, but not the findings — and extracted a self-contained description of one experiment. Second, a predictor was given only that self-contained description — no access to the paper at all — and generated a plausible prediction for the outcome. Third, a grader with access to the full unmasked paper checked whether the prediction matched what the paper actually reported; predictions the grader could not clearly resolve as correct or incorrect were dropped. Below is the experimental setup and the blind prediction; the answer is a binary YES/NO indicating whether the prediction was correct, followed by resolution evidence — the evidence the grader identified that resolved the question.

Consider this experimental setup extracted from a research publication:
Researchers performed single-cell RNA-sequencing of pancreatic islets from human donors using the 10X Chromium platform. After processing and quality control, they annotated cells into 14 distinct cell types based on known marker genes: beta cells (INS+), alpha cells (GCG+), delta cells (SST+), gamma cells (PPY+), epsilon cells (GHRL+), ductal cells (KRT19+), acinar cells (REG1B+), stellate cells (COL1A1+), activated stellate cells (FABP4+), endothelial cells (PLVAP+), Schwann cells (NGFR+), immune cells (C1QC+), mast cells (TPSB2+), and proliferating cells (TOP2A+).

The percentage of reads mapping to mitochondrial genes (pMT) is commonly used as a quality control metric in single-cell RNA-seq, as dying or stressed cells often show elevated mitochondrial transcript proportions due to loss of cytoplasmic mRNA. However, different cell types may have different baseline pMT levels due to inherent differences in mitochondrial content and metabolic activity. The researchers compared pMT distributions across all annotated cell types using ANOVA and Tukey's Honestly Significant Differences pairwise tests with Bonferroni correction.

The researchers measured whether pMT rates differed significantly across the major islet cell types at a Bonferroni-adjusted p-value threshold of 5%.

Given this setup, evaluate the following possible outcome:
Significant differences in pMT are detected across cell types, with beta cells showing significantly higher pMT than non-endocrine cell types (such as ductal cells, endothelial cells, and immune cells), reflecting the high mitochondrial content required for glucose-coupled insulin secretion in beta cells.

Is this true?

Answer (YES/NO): NO